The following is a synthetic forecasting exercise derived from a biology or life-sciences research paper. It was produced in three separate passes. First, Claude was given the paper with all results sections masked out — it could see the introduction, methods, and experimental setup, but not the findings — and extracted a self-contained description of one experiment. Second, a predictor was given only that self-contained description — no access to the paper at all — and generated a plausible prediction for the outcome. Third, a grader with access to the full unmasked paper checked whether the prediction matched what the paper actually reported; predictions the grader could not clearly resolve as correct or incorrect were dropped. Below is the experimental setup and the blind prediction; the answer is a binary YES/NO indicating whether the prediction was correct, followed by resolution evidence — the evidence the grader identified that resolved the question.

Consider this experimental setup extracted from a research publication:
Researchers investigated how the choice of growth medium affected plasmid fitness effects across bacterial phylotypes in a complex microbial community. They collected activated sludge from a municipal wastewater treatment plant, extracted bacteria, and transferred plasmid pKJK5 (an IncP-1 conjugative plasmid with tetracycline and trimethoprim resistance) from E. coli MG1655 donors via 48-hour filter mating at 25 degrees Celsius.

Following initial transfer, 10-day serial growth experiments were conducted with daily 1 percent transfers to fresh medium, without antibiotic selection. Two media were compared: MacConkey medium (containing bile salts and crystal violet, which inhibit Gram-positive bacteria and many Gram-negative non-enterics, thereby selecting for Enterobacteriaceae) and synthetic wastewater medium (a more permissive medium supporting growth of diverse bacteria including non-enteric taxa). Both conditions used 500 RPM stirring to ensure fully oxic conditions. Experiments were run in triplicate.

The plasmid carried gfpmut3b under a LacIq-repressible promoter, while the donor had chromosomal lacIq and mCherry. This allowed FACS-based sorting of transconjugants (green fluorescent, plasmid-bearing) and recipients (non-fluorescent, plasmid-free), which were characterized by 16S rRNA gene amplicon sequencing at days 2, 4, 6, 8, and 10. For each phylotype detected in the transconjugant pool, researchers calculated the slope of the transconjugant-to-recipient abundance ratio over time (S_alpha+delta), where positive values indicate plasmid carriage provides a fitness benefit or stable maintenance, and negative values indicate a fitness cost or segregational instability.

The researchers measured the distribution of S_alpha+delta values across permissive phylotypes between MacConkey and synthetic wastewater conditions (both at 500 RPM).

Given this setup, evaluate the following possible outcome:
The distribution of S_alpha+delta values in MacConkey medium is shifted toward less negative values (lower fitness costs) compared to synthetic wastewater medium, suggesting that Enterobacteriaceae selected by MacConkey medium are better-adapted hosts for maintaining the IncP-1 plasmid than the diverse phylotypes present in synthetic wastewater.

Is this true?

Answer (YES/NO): YES